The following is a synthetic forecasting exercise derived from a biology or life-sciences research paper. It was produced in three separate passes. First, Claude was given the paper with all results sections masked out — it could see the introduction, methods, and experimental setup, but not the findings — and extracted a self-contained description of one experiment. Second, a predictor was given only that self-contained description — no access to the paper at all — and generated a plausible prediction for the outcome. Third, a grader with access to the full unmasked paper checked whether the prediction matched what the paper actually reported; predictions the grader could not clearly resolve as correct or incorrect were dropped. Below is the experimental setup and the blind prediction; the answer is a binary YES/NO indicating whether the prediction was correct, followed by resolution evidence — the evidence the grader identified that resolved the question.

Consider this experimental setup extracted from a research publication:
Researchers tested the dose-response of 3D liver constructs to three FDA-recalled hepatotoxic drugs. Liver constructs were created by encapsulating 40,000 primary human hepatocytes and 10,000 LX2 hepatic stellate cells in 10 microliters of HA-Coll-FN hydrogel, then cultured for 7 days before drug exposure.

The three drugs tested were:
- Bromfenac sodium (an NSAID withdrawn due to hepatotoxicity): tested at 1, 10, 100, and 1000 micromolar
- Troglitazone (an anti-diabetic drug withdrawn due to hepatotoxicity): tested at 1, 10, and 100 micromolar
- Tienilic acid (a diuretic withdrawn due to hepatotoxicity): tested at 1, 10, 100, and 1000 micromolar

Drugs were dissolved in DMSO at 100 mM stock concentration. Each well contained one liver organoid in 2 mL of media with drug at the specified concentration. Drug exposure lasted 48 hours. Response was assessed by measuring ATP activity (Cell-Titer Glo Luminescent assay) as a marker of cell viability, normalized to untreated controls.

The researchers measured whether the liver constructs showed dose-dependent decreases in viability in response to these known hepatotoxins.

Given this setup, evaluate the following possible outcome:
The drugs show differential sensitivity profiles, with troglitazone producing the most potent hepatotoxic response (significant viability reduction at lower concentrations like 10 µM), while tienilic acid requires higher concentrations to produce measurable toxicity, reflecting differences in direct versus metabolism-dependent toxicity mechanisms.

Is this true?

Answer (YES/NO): YES